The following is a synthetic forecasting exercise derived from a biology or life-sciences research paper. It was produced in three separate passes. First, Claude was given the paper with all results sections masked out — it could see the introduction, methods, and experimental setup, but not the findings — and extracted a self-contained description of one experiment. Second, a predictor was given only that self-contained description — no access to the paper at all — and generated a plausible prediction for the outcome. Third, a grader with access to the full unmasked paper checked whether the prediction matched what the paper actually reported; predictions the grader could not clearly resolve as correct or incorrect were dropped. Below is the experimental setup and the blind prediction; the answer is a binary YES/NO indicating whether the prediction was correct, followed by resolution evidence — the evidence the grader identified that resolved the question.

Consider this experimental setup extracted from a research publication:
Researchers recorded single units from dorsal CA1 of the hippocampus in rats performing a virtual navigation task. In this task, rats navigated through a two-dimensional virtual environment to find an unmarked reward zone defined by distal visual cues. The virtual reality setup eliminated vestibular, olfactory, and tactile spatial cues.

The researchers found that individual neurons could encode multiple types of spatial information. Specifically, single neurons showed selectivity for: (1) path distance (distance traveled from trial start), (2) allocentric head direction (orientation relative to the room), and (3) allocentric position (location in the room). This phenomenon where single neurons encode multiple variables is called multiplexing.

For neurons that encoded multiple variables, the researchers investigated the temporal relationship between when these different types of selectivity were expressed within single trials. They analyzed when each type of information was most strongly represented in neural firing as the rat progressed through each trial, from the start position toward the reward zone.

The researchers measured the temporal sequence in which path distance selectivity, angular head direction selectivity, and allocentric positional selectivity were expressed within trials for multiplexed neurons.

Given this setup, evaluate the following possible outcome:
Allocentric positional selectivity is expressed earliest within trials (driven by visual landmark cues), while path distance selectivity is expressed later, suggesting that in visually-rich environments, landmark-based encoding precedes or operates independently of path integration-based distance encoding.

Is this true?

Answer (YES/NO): NO